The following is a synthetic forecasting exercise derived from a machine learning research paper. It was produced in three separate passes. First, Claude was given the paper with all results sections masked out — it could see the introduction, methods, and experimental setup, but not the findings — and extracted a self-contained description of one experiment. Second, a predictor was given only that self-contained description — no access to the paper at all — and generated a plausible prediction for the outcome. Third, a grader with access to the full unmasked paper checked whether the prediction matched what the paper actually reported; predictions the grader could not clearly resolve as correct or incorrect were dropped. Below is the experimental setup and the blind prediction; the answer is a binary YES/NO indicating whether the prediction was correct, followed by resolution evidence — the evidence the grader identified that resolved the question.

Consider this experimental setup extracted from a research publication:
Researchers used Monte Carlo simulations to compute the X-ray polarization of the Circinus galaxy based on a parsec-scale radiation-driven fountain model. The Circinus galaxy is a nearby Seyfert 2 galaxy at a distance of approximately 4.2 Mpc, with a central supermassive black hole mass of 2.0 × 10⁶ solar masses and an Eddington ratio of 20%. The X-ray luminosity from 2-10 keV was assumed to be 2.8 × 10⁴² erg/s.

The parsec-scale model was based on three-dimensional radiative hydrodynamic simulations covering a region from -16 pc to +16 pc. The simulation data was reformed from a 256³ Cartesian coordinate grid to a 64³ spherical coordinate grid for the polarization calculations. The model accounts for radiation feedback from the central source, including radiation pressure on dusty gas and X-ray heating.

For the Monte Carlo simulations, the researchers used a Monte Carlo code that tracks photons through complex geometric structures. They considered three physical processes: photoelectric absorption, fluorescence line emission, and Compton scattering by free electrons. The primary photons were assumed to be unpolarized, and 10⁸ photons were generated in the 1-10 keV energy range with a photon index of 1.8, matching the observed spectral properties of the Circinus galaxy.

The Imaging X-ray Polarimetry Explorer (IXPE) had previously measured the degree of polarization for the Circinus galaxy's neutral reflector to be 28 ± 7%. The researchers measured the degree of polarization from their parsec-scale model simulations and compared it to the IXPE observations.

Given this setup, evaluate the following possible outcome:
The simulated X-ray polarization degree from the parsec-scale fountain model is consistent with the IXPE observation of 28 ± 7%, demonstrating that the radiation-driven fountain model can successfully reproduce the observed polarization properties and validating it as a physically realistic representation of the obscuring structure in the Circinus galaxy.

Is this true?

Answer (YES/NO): NO